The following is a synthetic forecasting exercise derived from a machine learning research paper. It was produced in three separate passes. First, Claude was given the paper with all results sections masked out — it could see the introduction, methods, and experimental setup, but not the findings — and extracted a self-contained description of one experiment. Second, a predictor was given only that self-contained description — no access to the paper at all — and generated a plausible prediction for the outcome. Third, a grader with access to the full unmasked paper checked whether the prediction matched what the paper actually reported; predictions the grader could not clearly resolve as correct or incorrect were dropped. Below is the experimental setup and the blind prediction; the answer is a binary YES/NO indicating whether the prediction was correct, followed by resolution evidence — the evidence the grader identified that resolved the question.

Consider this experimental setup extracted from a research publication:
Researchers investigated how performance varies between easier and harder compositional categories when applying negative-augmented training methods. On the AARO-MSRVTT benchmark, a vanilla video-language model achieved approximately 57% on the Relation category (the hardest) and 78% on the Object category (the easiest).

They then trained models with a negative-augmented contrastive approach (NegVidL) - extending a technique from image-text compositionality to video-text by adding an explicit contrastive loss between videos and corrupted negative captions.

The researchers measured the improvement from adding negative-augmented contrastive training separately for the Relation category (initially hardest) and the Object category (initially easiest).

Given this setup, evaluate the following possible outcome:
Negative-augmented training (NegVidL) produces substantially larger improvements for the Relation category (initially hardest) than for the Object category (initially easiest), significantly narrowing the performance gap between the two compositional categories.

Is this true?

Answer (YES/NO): NO